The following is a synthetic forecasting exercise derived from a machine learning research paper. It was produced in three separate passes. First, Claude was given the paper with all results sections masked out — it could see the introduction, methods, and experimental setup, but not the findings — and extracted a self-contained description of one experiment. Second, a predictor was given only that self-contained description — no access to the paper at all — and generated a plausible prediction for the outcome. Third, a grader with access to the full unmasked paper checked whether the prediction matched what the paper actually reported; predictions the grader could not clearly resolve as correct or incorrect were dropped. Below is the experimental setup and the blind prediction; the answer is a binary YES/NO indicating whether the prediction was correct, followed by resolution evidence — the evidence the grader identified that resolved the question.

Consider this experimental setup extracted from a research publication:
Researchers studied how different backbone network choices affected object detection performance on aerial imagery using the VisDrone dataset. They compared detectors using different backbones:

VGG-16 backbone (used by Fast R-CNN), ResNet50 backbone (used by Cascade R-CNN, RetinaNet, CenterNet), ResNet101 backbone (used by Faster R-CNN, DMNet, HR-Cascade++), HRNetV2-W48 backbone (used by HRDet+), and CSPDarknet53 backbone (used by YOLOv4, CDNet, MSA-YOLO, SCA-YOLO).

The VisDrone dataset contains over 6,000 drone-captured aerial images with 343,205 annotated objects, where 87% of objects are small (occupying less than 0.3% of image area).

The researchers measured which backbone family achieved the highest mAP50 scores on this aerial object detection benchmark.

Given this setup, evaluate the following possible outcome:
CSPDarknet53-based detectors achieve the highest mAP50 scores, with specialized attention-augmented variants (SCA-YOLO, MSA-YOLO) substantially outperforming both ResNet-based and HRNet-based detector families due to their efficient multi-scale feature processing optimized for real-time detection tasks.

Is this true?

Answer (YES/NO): NO